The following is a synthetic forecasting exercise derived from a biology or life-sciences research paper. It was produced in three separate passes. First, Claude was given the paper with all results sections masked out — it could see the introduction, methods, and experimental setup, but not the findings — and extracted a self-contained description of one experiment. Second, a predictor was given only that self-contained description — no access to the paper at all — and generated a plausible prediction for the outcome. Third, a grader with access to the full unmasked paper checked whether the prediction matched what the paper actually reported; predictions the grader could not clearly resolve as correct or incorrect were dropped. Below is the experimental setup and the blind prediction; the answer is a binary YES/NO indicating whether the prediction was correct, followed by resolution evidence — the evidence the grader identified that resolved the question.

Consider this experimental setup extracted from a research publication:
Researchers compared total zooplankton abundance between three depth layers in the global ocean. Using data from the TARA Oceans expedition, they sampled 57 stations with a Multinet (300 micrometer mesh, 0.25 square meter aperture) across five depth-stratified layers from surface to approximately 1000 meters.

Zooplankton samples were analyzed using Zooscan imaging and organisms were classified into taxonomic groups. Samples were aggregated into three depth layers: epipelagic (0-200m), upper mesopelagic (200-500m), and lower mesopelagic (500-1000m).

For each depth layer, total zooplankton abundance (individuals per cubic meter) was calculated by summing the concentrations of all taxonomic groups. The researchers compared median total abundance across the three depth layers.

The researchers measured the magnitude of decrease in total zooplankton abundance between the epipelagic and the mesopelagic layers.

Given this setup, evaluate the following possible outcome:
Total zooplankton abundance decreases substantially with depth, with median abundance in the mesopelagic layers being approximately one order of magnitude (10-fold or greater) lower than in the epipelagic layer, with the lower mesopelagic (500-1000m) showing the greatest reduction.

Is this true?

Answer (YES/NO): YES